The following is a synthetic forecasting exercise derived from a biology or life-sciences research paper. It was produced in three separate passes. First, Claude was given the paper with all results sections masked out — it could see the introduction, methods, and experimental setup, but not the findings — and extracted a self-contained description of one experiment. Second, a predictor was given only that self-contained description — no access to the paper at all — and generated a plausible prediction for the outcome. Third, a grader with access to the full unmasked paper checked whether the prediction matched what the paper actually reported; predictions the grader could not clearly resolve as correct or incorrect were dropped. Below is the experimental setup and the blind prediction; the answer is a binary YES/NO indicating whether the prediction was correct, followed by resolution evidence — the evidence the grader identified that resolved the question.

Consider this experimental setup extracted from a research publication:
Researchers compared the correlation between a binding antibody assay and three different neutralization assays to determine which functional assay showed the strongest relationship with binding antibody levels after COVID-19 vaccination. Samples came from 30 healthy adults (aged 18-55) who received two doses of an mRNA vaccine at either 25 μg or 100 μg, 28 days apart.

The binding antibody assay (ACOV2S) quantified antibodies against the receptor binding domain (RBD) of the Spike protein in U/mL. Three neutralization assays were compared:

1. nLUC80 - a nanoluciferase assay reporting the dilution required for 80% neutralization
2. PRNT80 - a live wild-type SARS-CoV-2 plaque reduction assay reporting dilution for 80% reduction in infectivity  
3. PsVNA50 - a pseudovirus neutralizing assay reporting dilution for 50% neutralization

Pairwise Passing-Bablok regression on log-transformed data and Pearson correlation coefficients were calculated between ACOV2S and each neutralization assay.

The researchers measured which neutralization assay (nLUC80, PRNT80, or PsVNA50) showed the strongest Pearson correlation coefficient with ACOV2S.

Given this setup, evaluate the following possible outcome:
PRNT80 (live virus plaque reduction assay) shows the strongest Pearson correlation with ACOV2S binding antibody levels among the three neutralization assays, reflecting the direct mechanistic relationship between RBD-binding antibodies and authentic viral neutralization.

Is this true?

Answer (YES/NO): NO